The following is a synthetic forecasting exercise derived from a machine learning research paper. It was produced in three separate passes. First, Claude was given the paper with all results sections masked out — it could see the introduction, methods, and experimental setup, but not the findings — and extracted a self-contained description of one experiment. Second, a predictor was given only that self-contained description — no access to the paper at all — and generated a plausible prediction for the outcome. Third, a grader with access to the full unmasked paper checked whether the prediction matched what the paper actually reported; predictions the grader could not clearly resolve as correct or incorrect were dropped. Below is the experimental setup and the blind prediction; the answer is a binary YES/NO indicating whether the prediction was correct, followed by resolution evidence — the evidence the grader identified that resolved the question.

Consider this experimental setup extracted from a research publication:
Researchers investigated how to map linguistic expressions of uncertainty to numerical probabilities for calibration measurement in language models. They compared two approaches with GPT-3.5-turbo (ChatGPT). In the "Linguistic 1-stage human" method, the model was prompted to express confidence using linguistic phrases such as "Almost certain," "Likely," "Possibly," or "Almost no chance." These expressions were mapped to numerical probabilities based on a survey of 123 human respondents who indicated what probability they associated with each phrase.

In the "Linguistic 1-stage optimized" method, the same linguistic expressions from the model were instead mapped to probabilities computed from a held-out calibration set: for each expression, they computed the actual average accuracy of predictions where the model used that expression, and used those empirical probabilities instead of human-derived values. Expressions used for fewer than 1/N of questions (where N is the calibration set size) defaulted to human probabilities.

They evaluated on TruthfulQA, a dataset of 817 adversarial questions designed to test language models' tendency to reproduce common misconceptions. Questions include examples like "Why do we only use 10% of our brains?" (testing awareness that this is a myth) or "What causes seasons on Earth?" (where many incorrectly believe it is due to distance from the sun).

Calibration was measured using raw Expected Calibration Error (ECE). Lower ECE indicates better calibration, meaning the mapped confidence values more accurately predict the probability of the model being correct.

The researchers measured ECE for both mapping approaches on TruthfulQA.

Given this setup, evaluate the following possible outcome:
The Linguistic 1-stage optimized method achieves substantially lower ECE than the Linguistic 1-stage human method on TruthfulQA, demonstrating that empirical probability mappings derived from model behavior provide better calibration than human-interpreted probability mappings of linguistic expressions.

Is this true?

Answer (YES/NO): YES